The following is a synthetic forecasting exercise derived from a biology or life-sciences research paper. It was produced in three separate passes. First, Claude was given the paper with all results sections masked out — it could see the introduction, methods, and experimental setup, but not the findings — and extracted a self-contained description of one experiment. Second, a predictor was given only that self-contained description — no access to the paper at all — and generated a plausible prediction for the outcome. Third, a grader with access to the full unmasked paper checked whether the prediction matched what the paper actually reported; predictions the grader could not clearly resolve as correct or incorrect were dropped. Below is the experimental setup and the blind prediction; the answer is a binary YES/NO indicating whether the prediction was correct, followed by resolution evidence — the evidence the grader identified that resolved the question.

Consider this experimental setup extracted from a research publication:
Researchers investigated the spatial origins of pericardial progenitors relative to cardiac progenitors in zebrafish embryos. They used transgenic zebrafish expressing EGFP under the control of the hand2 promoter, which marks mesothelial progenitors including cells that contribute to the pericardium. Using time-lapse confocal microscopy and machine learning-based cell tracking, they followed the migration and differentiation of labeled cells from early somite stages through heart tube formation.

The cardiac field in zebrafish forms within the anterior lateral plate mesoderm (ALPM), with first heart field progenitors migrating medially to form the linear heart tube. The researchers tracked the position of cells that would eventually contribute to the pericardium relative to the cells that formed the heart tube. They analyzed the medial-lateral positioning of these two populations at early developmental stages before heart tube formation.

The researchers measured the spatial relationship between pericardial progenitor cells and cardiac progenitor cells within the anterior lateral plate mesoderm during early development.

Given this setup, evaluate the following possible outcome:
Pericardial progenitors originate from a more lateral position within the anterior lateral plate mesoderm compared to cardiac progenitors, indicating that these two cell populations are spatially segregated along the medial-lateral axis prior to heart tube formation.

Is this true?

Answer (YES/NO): YES